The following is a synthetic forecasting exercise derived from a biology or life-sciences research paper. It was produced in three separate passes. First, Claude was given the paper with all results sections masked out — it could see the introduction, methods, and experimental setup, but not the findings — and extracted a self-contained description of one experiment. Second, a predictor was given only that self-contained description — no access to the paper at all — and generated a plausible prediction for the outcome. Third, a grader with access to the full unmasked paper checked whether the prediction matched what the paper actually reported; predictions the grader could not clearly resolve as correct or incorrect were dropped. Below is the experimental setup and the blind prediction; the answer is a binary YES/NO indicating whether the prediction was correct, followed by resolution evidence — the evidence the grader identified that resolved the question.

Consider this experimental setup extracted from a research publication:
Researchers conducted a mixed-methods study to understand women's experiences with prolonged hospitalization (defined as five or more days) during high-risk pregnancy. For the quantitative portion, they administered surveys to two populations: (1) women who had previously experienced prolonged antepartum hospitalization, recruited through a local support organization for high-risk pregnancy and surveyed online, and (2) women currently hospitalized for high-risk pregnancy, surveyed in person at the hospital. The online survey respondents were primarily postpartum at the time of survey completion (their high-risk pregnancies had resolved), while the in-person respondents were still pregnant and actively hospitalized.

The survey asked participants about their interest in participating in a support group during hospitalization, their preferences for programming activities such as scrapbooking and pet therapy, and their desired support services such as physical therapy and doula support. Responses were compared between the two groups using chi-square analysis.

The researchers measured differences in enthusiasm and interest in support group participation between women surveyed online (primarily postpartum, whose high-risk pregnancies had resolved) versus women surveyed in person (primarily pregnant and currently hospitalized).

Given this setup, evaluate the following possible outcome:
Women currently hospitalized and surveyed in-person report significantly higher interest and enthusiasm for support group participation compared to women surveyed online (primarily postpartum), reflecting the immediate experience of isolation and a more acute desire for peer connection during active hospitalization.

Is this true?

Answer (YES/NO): NO